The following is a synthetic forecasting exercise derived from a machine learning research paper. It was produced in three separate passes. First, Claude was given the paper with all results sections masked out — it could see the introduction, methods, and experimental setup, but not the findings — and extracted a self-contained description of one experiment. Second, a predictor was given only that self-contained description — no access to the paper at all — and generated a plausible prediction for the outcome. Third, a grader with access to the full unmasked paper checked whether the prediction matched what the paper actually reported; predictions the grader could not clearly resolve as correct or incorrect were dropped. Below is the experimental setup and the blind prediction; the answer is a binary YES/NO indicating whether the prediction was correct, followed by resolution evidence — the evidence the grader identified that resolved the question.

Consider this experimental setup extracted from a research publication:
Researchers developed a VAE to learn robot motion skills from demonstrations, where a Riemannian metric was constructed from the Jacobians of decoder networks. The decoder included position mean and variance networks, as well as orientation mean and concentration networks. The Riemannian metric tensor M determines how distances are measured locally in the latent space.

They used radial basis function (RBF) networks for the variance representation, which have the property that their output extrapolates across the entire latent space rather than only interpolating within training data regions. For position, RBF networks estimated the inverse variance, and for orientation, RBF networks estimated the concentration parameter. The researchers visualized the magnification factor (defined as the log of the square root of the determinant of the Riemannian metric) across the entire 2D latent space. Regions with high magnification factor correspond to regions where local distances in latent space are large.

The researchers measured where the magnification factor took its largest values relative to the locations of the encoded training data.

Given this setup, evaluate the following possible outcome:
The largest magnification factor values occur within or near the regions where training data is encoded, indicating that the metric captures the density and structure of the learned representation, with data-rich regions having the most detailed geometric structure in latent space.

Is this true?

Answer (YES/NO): NO